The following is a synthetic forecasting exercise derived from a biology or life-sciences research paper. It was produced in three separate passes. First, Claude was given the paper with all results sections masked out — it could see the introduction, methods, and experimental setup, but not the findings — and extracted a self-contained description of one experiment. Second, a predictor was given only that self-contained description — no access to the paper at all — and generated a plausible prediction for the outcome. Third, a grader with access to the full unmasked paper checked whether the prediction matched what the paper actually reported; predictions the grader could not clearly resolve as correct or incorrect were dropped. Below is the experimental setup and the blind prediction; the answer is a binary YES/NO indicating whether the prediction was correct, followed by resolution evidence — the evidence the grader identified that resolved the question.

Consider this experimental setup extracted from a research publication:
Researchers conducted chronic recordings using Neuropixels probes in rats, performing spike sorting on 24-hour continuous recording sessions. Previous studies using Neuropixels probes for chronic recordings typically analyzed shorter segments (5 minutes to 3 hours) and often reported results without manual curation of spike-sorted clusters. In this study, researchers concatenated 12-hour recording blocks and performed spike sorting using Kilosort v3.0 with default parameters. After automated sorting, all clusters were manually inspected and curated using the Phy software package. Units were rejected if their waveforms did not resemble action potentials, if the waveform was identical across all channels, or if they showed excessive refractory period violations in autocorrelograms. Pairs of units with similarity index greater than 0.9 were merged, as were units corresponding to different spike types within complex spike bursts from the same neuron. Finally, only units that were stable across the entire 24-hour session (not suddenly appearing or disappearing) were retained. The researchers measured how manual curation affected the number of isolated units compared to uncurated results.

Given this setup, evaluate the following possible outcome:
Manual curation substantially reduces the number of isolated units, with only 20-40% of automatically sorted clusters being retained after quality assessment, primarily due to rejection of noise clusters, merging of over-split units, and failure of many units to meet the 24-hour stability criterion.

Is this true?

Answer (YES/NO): YES